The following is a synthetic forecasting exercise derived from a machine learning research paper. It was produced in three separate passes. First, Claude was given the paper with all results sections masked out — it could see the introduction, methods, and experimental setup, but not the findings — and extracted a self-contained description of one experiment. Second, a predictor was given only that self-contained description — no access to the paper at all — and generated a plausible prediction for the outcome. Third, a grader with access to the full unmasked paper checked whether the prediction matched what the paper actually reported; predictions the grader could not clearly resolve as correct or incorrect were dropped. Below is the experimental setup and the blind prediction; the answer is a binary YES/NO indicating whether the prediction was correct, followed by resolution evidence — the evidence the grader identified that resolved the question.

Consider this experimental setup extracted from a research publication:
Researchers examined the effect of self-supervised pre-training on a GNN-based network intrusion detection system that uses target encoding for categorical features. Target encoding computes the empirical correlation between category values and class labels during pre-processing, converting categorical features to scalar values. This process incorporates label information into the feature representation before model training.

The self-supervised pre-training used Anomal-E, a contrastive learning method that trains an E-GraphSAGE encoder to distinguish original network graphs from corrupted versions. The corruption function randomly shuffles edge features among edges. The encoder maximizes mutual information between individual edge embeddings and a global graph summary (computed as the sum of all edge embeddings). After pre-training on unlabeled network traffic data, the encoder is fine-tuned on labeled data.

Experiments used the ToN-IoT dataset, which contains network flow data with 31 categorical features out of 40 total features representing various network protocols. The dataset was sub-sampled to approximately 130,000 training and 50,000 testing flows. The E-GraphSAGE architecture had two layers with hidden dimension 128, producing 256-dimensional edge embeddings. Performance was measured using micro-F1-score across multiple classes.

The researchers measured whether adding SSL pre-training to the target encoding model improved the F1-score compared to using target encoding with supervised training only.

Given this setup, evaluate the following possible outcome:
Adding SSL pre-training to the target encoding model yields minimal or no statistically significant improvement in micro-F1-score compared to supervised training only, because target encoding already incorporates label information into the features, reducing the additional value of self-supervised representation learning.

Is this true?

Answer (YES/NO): YES